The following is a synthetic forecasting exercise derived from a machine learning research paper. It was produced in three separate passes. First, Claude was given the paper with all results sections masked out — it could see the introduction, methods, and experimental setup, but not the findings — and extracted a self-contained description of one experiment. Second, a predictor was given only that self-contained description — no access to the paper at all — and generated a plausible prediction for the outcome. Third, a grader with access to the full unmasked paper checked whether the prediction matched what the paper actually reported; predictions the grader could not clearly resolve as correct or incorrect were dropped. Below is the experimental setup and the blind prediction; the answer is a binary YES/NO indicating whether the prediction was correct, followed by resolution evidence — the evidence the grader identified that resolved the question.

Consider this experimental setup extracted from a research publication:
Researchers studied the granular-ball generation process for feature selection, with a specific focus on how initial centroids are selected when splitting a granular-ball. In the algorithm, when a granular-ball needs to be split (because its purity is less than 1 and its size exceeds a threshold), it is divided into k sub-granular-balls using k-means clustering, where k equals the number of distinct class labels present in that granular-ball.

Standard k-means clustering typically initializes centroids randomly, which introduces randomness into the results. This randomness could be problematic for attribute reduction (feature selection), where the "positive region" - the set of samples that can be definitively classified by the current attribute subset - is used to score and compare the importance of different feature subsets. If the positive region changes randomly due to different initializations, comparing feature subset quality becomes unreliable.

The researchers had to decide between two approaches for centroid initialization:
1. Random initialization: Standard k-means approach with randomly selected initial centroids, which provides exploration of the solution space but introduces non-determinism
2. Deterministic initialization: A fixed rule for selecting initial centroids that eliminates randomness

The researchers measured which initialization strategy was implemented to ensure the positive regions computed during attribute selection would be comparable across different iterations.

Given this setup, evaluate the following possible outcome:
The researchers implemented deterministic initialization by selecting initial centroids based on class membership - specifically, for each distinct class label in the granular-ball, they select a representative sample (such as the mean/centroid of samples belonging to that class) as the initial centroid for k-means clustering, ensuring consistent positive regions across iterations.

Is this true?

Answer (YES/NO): NO